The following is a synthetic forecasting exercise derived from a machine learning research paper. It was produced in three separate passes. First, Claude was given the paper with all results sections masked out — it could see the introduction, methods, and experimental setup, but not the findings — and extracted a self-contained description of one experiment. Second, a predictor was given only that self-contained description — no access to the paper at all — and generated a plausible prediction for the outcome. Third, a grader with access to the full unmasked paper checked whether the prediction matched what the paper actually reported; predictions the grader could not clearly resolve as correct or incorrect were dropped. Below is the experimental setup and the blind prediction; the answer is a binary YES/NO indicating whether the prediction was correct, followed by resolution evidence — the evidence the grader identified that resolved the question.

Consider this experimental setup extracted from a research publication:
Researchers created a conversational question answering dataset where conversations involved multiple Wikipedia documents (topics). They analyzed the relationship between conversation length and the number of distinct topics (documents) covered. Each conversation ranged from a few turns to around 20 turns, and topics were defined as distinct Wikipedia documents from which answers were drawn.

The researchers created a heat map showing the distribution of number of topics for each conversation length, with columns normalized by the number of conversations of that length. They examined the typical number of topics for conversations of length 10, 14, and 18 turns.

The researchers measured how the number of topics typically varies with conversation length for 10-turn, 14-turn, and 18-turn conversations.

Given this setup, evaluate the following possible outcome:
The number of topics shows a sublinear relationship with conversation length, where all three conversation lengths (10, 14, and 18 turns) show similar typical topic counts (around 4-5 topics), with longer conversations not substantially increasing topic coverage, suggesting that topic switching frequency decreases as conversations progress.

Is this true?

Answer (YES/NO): NO